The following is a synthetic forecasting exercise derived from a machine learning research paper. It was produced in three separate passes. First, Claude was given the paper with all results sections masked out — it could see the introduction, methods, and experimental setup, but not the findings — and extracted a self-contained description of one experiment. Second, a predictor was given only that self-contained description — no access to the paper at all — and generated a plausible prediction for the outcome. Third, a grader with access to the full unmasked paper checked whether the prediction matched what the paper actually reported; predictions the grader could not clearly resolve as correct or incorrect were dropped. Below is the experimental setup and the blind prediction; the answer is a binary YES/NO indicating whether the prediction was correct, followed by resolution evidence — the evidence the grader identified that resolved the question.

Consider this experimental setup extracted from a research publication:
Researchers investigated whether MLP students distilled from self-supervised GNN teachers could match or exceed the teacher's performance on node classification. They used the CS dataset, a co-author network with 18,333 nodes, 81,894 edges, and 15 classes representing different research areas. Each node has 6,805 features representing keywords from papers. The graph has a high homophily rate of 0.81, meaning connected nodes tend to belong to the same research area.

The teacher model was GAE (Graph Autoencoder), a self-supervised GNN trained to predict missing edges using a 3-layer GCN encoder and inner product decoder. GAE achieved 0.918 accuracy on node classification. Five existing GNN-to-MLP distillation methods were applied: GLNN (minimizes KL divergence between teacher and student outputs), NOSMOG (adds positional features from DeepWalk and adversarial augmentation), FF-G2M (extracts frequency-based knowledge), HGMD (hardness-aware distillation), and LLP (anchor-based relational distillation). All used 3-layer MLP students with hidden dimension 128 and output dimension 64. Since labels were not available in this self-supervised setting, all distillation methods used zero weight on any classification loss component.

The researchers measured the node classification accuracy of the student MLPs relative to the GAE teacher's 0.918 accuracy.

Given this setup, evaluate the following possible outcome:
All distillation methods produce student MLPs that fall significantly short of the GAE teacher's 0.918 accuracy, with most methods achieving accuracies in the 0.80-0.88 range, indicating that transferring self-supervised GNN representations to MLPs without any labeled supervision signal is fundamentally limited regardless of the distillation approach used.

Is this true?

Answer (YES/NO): NO